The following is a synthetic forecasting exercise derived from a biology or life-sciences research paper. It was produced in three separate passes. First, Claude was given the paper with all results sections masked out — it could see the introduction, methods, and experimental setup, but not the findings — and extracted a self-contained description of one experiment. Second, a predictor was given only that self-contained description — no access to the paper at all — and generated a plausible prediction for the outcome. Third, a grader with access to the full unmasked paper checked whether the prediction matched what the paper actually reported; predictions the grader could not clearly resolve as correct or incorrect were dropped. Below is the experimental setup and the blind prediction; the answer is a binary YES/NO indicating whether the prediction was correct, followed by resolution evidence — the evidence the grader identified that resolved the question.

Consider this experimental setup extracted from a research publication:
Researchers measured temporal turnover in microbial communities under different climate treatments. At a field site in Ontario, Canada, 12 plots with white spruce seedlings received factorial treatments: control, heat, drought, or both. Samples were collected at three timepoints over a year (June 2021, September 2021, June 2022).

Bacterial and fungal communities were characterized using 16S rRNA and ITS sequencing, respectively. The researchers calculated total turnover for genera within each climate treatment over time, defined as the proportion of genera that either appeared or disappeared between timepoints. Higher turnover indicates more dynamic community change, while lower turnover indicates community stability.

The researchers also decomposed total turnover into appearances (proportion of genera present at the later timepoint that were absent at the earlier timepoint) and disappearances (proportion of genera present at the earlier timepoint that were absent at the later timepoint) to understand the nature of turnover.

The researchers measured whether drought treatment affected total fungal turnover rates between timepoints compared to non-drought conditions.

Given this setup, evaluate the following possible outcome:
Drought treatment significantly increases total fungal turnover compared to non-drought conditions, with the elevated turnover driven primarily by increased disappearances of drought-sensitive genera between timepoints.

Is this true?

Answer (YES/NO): NO